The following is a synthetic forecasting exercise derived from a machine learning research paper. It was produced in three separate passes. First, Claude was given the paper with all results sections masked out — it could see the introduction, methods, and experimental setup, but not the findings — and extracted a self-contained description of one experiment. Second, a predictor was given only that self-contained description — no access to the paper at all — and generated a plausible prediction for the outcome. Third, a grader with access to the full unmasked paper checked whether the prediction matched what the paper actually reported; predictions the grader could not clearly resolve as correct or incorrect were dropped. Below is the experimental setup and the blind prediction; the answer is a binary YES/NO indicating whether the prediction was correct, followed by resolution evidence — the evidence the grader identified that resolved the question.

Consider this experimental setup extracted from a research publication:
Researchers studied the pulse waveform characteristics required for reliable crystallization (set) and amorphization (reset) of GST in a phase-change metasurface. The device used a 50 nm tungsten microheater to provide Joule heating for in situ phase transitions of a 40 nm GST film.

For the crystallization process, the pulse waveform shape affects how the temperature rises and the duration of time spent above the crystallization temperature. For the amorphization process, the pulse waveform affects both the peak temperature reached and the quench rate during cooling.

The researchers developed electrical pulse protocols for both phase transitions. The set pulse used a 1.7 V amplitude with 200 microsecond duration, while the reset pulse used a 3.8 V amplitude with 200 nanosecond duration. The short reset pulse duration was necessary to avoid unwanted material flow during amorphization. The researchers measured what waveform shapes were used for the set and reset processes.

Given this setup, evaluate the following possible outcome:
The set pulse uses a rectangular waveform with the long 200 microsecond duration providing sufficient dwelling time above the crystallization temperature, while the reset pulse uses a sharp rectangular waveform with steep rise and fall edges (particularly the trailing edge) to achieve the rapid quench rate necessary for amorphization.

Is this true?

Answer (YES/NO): NO